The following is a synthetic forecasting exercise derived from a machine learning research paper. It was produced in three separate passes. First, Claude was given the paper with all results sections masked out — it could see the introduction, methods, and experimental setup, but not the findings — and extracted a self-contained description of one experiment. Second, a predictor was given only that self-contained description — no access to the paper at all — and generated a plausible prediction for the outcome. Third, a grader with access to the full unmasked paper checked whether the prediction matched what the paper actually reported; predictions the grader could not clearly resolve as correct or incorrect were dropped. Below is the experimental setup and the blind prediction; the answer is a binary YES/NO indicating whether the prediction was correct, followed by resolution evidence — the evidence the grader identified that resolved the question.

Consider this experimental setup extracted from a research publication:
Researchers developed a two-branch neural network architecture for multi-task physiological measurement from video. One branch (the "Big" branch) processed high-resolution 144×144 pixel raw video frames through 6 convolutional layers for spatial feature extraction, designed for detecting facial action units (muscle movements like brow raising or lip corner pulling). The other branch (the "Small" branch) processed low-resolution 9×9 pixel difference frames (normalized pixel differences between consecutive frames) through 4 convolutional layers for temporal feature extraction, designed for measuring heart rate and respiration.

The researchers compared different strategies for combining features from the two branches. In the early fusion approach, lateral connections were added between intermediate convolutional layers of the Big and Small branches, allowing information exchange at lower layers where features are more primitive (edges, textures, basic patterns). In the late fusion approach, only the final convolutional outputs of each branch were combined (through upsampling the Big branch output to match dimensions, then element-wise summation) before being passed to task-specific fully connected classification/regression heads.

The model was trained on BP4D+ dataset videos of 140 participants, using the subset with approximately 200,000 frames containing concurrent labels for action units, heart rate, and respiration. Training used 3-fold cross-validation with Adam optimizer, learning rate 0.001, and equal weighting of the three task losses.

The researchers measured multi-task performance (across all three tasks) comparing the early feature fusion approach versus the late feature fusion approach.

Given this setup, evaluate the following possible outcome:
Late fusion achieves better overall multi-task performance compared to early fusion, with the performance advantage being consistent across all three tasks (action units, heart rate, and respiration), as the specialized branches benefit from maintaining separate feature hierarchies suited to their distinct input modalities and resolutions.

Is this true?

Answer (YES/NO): YES